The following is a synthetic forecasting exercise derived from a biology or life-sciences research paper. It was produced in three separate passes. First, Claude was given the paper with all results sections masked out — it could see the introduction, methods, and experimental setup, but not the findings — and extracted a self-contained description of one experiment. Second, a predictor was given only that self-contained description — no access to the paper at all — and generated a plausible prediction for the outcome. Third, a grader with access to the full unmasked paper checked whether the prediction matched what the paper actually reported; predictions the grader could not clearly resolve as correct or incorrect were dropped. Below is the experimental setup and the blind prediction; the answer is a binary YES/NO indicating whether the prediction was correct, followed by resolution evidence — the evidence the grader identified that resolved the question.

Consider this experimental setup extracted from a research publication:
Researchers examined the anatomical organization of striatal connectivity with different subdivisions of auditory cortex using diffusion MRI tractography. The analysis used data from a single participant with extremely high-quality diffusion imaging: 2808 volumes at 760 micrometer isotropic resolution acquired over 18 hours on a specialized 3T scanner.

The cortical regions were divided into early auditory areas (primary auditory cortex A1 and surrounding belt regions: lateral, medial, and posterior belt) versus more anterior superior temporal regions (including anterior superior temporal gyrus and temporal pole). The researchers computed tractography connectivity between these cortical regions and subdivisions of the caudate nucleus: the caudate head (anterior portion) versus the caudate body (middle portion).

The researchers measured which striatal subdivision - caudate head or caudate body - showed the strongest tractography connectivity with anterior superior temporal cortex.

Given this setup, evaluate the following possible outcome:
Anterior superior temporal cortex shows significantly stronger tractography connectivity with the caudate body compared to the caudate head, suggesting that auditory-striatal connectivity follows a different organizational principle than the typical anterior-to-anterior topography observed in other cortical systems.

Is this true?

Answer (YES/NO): NO